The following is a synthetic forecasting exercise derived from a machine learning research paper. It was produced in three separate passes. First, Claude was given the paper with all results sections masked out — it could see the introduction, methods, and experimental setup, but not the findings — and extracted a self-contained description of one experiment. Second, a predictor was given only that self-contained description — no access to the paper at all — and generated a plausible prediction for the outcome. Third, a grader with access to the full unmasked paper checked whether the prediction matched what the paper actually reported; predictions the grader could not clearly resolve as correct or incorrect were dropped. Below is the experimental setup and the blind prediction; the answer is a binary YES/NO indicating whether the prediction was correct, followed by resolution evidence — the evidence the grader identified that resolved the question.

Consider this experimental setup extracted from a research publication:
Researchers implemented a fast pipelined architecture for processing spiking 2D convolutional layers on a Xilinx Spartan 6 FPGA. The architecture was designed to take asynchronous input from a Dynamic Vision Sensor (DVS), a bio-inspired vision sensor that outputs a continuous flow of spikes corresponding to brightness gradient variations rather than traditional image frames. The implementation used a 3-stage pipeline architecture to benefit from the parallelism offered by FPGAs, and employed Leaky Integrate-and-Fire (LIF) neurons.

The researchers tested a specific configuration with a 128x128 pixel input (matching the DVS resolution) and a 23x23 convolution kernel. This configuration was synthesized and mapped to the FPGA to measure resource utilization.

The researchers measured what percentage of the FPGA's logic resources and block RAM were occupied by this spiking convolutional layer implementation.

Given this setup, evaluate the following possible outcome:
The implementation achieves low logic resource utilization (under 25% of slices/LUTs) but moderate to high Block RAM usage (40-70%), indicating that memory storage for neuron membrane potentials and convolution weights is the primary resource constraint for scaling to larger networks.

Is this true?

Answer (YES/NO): NO